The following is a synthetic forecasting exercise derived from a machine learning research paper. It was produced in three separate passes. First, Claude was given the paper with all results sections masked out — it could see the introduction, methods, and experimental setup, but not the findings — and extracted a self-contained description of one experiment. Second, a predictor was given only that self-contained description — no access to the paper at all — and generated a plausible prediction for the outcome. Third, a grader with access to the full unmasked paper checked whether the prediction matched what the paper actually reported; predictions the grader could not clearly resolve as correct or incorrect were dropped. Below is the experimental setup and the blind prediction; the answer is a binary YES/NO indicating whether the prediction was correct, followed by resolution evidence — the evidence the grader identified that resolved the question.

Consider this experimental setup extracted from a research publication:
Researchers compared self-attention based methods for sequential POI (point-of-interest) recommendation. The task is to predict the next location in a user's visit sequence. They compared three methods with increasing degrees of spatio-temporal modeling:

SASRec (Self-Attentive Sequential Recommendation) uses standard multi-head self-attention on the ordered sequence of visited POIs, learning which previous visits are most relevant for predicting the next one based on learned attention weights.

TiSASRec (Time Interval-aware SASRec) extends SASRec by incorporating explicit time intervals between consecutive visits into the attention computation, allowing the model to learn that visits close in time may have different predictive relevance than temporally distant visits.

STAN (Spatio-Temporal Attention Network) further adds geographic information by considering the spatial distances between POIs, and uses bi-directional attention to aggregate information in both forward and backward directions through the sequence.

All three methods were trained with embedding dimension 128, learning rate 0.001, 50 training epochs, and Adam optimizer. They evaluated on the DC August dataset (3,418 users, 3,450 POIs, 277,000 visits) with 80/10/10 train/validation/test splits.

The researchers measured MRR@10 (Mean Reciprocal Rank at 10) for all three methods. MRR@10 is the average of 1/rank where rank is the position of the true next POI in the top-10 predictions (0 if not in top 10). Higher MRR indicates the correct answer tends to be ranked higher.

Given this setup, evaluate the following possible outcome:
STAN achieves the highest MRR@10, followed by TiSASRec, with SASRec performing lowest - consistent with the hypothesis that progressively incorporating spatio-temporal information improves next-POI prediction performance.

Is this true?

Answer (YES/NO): YES